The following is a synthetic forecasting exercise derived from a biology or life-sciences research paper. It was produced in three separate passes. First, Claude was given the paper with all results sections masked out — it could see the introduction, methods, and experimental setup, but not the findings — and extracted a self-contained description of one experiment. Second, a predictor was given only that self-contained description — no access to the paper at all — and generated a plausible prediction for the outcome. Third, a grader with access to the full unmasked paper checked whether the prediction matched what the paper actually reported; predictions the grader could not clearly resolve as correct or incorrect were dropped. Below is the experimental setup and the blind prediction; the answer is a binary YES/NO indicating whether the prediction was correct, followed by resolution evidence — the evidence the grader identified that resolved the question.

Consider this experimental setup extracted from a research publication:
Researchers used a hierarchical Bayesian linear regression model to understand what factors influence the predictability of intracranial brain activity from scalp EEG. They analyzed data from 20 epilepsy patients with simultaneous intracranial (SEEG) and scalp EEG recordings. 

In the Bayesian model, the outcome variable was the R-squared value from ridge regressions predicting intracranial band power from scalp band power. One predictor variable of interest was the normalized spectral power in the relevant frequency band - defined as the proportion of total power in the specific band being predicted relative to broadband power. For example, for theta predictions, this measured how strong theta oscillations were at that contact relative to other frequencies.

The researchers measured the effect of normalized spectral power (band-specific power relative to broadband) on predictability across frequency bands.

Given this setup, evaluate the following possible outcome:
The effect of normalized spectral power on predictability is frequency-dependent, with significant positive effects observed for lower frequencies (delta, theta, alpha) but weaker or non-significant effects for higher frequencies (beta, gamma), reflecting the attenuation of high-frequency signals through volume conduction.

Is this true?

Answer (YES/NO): NO